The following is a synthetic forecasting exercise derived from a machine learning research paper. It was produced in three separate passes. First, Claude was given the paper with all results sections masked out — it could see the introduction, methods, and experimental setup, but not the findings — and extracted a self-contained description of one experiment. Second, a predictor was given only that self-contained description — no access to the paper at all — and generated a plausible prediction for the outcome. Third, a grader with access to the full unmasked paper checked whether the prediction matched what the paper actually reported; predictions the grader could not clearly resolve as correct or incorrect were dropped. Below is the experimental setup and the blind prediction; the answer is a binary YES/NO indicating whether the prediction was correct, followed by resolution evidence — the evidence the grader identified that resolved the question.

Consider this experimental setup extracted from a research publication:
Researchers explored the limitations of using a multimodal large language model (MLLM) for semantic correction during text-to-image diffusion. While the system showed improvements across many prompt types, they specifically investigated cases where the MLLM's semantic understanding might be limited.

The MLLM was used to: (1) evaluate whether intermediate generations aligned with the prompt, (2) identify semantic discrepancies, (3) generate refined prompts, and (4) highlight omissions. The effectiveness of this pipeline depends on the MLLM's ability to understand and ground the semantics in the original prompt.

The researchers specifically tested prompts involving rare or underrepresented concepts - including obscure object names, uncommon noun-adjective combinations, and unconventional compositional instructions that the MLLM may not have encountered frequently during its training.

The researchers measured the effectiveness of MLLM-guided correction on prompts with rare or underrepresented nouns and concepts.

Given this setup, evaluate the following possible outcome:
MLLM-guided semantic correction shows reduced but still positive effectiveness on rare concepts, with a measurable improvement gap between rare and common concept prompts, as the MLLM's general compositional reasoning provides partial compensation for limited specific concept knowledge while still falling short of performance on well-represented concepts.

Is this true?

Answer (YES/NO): NO